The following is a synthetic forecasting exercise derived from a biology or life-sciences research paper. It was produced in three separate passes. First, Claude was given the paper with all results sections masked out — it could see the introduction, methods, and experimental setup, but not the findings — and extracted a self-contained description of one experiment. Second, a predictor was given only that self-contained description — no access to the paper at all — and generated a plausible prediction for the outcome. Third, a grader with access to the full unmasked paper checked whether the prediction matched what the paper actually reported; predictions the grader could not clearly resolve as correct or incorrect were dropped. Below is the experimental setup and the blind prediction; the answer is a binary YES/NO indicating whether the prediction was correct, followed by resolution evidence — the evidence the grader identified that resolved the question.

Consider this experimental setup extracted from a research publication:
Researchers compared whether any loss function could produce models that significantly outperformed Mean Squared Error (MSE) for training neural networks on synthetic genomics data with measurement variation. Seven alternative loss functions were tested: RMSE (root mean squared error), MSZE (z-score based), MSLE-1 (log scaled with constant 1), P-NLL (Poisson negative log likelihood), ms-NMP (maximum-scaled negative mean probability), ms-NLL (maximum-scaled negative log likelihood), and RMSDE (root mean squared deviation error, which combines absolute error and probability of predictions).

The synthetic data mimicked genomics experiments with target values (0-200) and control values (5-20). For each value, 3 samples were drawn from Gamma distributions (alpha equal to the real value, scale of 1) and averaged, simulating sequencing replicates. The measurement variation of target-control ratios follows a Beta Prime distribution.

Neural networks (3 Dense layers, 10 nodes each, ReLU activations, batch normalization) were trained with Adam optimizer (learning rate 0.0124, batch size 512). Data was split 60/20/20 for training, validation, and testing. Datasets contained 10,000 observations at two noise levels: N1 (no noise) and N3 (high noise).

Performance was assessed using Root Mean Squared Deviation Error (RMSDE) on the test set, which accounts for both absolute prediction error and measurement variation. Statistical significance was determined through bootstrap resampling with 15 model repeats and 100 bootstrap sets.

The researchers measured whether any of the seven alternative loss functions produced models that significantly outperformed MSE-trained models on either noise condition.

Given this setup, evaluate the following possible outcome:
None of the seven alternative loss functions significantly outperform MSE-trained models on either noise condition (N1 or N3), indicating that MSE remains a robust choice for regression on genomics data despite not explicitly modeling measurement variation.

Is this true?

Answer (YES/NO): YES